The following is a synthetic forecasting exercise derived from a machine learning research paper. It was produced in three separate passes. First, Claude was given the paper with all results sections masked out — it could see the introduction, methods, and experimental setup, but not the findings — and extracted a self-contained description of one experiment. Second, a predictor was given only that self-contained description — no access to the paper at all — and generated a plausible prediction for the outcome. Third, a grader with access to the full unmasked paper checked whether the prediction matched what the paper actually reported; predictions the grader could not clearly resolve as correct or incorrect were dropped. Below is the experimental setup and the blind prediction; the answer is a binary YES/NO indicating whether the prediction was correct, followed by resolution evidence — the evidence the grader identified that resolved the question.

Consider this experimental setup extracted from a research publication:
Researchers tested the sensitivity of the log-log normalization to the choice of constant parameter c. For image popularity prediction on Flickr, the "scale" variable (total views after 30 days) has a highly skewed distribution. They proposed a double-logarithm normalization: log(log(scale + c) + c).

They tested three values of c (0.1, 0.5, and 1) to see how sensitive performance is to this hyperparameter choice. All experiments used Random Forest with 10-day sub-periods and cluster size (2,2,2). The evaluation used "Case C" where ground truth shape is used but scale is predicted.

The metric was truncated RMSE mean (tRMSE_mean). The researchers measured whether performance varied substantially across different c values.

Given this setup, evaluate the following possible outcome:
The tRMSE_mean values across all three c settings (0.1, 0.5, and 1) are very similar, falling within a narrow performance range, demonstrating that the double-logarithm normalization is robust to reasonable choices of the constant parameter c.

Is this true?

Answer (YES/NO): YES